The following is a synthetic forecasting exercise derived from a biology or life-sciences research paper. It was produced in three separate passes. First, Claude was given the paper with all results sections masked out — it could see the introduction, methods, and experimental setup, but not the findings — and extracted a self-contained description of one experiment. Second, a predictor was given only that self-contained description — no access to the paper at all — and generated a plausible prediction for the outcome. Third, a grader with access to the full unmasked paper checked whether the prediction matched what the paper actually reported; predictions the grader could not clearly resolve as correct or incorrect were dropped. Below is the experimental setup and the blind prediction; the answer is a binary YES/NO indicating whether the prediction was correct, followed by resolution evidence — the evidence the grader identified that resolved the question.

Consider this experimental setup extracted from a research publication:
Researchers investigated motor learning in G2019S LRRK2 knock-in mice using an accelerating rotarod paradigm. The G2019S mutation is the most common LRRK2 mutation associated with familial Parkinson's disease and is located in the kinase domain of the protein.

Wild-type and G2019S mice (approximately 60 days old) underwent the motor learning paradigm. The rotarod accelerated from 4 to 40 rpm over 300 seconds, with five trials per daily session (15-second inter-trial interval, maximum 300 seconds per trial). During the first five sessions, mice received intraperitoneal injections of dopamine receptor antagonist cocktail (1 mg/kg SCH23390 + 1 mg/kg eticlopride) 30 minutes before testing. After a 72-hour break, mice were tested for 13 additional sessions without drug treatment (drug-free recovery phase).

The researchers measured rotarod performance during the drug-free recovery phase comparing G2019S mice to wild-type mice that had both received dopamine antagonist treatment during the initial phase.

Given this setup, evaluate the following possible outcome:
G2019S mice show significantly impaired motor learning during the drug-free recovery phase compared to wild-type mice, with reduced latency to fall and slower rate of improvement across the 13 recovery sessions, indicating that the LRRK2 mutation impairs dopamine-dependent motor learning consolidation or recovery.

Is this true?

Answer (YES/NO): NO